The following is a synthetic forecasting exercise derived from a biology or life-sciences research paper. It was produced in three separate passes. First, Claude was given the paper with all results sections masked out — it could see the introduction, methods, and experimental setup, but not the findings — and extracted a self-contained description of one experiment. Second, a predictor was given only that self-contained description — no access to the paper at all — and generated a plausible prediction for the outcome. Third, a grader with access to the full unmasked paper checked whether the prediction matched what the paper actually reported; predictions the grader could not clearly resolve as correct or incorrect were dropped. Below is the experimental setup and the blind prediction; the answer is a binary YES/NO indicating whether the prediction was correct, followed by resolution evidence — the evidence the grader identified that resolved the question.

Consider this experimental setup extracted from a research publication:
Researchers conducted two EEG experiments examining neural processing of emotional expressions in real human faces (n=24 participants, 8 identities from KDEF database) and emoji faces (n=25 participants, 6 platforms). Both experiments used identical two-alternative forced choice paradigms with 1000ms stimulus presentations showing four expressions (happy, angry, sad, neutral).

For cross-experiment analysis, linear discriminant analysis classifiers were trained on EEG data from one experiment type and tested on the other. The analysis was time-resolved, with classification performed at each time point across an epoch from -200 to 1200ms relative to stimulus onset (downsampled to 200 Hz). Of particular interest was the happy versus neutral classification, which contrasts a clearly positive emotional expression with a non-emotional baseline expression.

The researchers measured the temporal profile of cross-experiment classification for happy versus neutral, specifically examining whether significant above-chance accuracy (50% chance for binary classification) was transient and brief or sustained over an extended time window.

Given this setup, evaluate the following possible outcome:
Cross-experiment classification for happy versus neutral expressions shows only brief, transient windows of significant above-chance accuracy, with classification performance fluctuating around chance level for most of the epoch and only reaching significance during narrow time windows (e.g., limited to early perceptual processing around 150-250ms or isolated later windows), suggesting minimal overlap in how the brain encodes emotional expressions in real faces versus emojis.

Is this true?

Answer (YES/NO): NO